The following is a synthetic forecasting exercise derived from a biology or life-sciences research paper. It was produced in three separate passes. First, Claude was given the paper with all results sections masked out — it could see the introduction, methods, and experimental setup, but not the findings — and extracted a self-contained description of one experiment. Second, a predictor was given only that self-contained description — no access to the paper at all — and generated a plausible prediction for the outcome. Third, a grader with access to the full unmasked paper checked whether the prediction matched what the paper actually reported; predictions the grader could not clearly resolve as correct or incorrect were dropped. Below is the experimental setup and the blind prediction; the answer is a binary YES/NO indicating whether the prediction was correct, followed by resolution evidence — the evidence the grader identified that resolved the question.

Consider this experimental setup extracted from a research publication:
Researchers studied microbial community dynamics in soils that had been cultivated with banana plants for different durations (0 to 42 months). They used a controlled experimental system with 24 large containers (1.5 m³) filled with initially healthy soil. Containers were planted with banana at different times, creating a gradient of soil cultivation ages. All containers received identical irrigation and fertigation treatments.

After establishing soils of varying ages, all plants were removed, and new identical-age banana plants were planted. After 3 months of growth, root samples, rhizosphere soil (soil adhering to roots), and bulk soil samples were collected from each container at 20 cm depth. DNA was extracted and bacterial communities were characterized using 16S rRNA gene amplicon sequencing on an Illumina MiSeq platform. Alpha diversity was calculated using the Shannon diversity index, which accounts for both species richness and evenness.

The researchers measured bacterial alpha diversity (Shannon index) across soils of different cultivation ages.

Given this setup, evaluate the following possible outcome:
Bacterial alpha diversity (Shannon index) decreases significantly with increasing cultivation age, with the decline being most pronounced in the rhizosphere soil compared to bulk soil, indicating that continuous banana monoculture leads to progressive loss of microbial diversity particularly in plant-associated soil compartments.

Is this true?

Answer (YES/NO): NO